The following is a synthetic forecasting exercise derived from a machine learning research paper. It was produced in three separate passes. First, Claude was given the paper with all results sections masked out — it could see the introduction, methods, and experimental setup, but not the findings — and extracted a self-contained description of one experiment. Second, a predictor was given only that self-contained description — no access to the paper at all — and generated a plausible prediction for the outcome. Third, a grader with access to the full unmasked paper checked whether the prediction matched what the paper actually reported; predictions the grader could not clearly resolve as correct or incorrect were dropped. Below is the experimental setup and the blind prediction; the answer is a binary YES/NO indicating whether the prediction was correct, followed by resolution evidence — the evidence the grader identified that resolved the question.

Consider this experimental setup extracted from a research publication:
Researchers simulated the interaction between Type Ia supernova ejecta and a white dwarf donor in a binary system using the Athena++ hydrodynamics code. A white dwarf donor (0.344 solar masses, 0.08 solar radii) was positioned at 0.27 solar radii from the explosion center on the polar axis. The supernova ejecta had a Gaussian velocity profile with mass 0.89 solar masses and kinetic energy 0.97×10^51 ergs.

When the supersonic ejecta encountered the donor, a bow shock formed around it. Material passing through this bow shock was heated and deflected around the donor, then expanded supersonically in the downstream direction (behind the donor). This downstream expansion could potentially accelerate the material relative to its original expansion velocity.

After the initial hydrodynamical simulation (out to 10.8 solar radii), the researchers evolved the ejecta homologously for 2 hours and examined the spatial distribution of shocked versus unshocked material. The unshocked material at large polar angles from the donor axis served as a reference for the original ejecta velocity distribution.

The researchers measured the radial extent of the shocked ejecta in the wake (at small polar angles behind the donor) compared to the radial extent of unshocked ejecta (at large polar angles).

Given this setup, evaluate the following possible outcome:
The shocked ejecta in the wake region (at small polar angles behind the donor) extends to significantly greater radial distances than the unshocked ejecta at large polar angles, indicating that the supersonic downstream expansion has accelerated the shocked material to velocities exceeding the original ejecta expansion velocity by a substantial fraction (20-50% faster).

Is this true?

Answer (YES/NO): YES